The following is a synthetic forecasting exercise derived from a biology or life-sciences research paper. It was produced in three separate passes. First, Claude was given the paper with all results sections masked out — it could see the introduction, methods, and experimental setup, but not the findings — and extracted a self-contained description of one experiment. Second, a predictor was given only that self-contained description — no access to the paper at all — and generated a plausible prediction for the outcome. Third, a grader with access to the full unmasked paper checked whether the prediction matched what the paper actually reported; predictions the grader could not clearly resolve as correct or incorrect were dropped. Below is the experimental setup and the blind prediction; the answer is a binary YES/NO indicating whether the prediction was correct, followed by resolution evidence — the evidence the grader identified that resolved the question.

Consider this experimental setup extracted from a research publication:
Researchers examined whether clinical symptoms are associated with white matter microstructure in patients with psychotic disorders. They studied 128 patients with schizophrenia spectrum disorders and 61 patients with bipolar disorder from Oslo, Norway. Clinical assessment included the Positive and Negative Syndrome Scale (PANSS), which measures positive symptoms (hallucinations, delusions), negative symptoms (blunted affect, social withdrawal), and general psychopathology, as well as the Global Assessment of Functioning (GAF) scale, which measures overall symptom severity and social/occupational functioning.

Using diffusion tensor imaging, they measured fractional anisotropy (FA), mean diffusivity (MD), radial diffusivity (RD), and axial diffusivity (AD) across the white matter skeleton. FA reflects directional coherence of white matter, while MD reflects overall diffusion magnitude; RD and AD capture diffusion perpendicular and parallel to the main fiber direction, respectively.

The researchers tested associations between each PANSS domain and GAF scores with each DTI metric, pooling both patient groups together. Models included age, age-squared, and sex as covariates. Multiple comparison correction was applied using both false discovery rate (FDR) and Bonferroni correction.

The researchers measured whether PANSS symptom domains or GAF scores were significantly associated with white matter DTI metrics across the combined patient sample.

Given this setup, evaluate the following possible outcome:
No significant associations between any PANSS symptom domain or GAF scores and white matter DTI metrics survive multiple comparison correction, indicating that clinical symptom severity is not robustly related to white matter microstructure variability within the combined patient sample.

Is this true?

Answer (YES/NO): YES